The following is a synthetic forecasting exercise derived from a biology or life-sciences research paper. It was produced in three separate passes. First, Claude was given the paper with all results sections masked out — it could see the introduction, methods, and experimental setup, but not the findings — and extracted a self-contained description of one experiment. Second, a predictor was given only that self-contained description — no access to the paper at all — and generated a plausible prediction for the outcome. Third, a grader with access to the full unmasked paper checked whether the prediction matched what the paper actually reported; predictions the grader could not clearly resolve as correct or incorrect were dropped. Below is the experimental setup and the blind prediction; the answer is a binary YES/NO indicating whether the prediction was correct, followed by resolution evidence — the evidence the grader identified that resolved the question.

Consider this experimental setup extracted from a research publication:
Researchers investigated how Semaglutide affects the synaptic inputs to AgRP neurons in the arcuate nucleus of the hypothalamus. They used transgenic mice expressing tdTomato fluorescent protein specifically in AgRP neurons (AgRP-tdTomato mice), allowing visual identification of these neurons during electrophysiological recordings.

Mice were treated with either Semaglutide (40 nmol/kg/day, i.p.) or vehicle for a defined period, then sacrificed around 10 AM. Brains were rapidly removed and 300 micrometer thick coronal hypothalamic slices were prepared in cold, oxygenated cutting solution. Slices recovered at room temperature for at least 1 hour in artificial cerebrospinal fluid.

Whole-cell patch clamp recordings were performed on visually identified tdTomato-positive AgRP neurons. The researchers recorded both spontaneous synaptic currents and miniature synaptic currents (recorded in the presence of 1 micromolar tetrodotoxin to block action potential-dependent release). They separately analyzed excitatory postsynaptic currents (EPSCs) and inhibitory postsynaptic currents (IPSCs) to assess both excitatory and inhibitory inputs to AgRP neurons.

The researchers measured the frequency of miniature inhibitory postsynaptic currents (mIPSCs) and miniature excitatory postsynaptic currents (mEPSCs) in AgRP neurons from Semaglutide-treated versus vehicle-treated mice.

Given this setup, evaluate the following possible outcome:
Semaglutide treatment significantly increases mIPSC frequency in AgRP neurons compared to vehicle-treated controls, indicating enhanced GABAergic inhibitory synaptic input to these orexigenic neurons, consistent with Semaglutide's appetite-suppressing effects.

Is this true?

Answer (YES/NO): YES